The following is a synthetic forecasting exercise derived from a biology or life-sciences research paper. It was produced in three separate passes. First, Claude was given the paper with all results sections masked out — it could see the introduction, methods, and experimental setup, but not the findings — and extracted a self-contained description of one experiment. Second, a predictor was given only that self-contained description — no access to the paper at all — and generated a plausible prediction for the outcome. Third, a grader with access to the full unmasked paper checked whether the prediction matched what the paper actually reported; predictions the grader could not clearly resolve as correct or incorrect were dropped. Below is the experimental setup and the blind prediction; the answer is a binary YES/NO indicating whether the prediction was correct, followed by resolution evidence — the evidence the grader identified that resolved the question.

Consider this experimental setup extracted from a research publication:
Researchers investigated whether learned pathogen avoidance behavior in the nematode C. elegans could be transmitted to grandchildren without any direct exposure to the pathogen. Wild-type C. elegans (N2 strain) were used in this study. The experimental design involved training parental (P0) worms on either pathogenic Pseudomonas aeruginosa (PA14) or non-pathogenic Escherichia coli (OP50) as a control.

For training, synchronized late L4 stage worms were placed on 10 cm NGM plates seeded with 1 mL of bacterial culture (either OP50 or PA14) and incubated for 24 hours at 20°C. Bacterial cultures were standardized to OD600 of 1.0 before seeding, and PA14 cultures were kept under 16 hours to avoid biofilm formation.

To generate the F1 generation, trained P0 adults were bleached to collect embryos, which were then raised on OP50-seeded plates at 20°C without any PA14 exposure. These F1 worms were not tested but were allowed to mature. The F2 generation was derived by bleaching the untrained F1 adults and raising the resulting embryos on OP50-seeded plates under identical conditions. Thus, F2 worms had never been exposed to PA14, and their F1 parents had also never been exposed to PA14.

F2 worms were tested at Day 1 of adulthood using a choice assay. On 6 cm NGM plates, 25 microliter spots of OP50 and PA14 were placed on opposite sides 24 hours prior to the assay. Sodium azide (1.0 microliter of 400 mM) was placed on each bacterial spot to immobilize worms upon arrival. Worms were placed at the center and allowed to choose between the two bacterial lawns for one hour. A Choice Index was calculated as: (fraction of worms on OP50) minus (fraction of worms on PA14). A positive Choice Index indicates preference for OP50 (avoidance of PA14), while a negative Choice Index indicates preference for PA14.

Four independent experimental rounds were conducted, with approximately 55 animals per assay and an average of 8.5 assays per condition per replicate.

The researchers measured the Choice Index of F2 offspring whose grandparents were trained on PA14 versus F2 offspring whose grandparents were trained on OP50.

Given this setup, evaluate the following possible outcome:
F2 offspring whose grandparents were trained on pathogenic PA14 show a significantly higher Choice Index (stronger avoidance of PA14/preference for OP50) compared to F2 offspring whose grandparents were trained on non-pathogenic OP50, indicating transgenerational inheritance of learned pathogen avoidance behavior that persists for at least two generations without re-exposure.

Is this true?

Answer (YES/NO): YES